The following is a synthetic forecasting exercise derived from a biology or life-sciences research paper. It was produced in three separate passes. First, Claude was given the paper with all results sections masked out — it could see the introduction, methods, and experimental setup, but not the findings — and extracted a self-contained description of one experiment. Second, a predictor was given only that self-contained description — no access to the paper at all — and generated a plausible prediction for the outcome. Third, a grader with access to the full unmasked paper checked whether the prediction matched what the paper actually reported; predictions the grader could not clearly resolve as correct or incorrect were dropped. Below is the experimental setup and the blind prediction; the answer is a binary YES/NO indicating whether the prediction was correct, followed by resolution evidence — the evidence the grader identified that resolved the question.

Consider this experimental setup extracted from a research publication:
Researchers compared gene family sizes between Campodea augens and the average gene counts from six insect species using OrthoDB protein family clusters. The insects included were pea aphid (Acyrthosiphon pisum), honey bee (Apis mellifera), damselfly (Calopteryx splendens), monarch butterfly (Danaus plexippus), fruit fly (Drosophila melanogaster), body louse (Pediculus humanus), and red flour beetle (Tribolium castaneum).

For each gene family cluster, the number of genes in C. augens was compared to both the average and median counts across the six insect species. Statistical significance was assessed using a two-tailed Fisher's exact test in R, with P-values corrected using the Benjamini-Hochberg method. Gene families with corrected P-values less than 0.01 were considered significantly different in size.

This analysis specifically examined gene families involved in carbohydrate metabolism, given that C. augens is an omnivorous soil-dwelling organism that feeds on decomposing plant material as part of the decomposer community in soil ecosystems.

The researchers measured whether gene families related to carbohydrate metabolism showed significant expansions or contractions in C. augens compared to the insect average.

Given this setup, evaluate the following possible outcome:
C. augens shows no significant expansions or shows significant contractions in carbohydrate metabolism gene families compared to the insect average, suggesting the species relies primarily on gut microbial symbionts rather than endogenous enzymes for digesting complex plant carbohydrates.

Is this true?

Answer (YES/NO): NO